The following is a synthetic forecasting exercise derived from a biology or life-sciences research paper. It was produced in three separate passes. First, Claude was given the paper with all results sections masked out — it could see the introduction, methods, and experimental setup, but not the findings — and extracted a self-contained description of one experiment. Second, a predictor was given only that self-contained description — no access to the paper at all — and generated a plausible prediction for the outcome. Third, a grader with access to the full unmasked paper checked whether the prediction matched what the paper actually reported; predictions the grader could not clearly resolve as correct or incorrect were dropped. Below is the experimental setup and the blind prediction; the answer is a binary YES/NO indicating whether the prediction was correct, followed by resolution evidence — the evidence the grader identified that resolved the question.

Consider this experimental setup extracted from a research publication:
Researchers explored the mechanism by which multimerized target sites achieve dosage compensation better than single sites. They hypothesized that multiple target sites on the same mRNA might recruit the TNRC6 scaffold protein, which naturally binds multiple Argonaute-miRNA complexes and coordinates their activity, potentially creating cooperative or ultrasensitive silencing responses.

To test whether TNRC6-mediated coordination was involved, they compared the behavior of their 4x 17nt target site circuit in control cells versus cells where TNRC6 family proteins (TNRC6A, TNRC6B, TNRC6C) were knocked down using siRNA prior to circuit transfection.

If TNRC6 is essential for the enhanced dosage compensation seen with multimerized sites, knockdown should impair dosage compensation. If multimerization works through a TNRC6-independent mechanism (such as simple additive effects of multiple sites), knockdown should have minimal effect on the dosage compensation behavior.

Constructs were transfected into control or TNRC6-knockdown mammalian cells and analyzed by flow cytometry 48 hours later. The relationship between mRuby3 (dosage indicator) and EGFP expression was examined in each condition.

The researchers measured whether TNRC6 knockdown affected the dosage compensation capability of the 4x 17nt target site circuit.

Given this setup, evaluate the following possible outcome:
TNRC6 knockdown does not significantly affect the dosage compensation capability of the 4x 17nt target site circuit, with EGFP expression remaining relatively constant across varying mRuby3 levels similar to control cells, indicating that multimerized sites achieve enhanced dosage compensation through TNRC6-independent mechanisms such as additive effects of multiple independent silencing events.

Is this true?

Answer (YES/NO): NO